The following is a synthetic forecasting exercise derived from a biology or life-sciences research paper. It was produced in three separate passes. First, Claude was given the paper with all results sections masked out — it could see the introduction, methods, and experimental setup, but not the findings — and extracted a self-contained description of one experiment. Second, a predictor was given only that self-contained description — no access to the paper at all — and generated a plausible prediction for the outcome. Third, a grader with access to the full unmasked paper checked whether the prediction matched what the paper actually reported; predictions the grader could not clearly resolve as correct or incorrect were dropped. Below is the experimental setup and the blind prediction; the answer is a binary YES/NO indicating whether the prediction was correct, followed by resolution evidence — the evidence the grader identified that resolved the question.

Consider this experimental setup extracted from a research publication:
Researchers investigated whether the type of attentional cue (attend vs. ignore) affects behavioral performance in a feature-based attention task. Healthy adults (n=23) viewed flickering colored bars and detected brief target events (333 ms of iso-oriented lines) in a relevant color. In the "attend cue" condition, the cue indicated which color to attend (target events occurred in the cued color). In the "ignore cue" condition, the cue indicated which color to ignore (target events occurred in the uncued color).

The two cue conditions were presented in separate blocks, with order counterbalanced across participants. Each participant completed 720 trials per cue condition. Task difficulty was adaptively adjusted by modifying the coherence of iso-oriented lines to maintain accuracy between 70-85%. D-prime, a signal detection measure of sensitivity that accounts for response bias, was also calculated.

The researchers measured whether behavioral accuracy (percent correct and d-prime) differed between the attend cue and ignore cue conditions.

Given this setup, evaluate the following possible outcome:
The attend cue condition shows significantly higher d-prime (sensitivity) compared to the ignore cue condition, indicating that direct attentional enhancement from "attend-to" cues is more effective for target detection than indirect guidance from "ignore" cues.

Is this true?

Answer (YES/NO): NO